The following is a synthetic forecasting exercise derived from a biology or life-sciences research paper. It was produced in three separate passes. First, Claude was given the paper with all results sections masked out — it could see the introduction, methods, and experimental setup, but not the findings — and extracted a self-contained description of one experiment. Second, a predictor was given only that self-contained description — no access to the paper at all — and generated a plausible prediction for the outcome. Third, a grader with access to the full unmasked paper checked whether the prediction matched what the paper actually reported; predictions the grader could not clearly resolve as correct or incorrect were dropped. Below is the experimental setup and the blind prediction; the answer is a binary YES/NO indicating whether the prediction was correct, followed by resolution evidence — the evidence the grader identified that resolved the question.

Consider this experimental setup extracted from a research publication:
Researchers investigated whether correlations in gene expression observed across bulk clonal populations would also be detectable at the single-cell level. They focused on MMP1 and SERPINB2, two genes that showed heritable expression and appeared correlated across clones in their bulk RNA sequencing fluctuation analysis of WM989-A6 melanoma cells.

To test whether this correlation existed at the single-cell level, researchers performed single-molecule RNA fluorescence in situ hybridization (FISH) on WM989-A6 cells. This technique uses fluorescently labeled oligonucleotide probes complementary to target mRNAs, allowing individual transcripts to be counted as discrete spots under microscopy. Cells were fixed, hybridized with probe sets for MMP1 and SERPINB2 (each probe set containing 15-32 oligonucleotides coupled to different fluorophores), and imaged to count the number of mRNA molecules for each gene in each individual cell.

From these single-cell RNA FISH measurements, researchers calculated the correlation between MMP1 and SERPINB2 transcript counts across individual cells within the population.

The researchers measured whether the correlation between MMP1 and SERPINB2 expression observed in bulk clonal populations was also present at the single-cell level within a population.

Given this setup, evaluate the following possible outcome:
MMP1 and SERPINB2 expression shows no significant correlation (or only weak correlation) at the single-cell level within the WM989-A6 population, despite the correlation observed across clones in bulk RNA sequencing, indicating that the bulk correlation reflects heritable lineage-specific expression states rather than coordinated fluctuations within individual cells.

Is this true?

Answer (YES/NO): NO